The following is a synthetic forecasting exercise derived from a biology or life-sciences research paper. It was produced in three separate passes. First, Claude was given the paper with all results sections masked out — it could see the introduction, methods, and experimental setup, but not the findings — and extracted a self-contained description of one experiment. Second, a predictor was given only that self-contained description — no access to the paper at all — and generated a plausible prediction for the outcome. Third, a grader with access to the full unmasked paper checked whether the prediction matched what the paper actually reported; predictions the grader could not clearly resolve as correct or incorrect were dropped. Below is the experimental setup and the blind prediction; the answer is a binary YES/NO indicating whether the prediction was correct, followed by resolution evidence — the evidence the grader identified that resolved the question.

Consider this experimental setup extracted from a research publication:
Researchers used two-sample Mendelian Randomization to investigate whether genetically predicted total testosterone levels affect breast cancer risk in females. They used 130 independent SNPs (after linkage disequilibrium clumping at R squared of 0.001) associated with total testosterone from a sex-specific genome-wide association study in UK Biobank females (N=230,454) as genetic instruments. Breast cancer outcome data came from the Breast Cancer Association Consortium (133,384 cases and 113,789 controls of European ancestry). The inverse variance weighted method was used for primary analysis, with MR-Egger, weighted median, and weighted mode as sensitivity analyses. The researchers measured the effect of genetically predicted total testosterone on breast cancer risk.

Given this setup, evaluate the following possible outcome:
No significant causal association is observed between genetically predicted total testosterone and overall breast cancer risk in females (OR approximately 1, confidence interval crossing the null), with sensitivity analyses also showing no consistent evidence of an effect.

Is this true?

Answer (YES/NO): NO